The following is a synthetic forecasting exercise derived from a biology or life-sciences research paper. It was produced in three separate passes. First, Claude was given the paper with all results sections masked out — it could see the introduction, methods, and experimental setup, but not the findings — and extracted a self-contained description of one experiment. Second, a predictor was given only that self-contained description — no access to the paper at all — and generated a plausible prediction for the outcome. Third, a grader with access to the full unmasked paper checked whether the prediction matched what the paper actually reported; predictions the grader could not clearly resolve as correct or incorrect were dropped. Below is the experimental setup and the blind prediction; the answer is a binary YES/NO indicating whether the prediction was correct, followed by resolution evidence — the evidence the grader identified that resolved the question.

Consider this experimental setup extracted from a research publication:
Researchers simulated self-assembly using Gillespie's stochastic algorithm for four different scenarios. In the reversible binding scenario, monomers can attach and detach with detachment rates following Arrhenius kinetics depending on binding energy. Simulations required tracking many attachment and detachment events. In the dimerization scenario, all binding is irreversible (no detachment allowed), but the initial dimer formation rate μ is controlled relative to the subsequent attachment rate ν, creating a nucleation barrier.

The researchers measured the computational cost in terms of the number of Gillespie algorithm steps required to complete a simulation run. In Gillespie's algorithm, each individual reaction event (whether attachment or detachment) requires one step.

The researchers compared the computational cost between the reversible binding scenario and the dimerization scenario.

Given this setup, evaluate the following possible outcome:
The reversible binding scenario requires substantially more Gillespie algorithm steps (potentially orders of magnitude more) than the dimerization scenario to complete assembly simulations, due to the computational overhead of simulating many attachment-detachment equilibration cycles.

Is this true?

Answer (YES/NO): YES